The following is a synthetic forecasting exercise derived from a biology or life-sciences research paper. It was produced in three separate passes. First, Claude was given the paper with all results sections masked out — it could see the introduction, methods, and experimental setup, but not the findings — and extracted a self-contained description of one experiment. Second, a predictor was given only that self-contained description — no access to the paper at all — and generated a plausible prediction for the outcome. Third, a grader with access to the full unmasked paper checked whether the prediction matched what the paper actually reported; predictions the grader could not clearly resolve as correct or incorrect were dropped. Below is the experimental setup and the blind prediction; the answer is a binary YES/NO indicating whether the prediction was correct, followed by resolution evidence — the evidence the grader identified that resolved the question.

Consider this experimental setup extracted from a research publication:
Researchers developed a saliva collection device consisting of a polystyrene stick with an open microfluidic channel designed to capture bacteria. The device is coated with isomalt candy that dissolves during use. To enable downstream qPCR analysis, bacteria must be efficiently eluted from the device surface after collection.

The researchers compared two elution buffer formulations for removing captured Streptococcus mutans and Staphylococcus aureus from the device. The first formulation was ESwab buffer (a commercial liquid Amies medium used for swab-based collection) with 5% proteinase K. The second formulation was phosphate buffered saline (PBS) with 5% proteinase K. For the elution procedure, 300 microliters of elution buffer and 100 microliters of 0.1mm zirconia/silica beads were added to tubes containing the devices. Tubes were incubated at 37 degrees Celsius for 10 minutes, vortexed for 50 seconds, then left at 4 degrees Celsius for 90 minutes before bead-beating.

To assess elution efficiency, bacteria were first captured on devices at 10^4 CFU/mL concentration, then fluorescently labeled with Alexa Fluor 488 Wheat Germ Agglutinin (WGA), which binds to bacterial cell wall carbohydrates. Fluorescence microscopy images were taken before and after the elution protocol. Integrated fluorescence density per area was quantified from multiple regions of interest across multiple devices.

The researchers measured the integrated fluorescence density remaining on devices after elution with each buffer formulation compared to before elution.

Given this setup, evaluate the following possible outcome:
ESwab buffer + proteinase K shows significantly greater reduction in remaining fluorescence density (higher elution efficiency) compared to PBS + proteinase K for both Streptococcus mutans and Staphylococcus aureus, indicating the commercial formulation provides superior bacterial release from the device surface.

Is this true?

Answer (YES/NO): NO